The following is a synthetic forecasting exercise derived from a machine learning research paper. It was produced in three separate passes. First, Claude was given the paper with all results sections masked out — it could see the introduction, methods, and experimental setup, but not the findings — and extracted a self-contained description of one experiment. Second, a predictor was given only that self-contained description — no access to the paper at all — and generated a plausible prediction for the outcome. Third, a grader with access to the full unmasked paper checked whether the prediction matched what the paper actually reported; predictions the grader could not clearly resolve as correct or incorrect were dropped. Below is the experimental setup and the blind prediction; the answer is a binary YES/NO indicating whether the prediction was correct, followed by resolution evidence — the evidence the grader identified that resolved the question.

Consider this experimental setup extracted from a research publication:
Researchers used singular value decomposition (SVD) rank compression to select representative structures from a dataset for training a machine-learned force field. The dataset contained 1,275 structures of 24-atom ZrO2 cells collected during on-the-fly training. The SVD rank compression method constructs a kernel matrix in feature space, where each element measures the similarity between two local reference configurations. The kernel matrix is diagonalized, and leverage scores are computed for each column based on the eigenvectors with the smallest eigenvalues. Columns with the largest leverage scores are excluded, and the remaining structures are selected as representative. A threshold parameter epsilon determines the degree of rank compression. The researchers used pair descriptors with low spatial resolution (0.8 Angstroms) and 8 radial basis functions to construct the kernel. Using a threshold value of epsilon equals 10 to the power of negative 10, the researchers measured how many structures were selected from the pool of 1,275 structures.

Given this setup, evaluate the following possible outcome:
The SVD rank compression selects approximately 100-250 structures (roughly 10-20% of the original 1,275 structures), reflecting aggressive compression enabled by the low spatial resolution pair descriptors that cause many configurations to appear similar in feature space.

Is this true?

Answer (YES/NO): YES